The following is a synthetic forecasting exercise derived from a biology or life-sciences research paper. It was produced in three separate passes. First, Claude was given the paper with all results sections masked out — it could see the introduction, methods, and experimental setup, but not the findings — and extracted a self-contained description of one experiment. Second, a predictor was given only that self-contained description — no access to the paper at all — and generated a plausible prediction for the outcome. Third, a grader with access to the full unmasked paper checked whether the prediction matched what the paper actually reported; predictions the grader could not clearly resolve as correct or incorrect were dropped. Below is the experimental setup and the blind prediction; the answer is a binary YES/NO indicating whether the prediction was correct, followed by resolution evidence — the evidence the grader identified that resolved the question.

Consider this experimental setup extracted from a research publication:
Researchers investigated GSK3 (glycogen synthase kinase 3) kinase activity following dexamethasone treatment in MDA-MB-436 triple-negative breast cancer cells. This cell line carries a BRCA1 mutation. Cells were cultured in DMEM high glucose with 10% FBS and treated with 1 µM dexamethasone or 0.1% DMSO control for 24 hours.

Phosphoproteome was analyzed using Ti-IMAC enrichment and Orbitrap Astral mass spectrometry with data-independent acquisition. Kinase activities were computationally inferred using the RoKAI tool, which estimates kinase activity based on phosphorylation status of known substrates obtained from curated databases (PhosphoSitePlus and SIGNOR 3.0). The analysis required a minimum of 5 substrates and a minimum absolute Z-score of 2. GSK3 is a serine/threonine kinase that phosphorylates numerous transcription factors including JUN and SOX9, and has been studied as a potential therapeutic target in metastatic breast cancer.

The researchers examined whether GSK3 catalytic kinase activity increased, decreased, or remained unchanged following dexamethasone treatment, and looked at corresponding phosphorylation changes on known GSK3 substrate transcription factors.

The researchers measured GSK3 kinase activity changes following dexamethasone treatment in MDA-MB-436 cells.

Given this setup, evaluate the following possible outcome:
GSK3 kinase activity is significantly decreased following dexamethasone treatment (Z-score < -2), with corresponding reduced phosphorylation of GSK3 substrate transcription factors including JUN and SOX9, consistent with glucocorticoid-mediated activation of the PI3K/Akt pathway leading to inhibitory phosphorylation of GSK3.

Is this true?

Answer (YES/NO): NO